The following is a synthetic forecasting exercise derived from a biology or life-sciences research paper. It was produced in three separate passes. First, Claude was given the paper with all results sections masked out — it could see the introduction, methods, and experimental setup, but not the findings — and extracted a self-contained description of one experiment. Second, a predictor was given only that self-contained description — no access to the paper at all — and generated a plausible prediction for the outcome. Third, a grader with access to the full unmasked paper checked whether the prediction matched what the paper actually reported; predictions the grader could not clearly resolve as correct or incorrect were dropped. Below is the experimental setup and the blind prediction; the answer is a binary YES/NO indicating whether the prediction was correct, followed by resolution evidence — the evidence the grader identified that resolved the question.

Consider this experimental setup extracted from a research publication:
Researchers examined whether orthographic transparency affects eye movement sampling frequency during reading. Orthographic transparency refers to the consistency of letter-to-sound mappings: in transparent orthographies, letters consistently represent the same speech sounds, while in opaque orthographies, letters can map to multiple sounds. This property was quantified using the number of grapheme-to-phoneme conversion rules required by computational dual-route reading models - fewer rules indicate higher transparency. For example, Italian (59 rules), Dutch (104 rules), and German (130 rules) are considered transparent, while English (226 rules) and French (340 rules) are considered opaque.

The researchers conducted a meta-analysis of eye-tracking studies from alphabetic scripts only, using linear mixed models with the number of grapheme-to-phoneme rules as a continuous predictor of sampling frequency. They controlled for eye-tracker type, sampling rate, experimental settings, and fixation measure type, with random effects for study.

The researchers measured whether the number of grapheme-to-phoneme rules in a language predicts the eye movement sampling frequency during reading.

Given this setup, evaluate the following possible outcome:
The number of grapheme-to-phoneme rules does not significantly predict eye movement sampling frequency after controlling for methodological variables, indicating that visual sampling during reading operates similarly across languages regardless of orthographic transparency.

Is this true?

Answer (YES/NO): NO